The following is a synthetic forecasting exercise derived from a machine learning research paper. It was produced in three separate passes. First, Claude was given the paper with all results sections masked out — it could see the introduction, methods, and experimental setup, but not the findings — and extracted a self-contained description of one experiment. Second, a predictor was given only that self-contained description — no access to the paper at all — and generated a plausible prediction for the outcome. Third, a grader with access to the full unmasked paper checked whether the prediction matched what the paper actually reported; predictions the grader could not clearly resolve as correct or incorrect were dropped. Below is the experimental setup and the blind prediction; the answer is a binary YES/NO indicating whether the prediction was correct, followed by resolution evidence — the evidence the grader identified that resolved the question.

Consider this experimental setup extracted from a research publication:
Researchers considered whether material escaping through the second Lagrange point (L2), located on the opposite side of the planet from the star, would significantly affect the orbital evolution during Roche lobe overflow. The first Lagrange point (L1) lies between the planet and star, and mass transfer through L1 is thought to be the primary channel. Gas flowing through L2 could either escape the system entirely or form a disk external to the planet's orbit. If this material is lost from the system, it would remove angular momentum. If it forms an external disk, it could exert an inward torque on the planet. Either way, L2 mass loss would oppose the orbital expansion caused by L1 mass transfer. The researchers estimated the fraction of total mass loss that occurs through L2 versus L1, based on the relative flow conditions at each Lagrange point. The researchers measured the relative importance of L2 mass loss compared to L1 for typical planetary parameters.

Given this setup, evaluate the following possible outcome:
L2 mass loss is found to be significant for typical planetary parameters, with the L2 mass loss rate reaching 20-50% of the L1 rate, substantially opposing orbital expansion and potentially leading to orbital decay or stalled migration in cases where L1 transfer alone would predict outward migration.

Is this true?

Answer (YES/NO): NO